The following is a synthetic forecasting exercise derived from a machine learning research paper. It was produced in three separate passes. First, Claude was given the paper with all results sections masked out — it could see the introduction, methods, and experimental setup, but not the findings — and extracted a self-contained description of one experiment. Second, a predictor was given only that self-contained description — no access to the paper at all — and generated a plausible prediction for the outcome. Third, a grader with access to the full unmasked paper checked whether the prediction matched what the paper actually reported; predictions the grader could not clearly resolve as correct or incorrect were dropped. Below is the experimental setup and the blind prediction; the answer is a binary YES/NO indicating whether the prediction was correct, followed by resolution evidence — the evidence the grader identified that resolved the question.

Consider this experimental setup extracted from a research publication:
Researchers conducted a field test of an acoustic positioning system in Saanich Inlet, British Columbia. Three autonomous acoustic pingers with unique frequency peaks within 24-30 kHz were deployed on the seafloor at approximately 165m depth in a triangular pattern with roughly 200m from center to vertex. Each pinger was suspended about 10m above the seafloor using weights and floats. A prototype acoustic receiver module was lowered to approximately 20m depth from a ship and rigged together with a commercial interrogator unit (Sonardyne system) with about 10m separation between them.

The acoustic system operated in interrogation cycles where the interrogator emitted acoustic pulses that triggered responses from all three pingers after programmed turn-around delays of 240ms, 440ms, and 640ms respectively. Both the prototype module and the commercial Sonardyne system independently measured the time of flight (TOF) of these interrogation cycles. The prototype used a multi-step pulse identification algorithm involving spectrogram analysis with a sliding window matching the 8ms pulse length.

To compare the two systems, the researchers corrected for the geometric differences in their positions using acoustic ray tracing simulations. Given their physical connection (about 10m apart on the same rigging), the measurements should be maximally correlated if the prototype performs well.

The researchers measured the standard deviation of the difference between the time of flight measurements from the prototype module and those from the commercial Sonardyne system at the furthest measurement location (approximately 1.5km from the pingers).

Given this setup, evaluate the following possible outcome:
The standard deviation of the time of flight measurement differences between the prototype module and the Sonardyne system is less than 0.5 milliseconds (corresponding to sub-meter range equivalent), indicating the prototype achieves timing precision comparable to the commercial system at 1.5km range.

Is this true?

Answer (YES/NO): YES